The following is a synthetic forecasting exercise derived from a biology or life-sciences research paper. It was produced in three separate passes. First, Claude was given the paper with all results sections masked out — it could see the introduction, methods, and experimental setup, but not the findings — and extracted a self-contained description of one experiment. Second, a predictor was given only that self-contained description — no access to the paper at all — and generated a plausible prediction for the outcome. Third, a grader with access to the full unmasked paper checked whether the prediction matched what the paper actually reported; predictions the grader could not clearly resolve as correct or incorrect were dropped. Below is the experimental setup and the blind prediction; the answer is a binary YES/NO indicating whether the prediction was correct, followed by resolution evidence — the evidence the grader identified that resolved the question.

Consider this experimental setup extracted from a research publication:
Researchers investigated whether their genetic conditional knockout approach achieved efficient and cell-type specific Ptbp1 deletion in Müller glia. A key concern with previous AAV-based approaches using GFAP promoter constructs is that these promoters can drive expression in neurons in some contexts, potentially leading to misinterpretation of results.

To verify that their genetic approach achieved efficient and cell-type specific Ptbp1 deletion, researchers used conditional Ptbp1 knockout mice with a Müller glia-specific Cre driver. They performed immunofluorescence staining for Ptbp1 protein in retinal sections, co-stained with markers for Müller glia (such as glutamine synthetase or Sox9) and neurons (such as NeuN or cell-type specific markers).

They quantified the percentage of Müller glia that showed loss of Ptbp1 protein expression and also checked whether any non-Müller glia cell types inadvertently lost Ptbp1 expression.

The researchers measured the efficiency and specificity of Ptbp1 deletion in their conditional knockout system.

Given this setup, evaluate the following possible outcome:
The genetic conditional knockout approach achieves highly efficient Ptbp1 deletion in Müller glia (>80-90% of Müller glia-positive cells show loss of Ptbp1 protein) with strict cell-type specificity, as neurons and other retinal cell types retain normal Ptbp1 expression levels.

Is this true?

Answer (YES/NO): YES